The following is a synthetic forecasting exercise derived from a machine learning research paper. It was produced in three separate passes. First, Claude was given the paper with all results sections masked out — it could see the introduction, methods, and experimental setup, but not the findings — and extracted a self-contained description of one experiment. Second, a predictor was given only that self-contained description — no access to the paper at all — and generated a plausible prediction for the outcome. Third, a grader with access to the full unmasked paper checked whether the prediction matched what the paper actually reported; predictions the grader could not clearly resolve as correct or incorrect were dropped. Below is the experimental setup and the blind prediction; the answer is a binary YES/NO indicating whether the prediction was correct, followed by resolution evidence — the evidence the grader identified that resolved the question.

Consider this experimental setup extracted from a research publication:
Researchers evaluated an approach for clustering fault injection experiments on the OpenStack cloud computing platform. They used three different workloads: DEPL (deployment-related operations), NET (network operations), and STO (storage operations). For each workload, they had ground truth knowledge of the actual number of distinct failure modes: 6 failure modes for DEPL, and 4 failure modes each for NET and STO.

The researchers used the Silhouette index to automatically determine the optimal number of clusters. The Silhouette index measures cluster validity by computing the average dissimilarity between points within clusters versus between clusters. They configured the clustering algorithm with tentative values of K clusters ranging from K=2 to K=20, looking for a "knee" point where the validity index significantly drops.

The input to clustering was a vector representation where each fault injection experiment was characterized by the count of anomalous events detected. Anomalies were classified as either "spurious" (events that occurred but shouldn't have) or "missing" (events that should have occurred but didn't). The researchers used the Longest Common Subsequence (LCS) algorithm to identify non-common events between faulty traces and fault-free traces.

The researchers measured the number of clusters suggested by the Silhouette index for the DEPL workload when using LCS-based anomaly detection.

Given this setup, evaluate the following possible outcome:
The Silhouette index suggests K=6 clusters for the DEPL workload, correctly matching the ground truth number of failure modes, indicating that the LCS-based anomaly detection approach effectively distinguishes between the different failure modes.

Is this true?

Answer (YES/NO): YES